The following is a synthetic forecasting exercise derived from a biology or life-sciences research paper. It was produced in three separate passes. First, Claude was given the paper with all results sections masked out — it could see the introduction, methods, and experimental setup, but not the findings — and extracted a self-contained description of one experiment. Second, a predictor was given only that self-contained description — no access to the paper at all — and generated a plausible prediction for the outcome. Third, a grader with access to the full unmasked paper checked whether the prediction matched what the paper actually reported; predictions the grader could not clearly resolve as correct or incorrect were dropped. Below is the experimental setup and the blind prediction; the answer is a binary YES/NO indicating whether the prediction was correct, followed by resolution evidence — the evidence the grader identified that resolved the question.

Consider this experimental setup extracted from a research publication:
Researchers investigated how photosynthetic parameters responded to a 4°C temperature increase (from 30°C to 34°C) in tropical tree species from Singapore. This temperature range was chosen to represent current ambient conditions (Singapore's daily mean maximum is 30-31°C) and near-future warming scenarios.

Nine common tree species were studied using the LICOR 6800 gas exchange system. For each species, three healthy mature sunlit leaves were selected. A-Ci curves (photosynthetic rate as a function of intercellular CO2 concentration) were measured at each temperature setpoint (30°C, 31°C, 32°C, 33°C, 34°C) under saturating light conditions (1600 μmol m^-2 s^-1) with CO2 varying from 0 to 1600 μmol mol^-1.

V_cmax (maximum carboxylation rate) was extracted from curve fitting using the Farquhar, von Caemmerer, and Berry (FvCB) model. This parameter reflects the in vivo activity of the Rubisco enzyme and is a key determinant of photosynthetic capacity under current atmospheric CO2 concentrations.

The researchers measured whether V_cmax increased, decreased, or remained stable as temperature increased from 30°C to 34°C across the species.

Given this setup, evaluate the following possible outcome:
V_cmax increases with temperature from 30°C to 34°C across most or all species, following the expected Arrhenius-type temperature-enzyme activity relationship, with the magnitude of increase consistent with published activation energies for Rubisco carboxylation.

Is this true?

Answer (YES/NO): NO